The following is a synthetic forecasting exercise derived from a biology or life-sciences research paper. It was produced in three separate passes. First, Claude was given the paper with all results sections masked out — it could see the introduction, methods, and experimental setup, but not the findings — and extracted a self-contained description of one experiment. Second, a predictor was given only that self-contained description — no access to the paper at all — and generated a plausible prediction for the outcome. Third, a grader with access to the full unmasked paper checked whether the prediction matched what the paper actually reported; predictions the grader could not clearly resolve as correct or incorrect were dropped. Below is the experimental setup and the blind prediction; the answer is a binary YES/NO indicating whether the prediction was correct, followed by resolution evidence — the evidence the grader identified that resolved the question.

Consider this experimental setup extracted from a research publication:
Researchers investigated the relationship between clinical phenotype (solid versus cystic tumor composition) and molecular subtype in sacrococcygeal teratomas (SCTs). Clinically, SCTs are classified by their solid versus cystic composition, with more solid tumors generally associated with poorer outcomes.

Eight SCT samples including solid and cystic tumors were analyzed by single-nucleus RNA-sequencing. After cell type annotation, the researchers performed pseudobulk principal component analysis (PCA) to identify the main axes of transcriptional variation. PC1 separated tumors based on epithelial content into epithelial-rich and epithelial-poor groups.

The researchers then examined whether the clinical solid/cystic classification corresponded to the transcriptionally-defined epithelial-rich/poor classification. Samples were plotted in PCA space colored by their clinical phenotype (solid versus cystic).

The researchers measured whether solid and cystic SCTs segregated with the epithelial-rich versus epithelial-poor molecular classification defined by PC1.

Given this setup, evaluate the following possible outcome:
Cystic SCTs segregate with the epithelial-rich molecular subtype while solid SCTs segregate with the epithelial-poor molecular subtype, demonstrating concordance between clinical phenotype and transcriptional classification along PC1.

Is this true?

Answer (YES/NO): NO